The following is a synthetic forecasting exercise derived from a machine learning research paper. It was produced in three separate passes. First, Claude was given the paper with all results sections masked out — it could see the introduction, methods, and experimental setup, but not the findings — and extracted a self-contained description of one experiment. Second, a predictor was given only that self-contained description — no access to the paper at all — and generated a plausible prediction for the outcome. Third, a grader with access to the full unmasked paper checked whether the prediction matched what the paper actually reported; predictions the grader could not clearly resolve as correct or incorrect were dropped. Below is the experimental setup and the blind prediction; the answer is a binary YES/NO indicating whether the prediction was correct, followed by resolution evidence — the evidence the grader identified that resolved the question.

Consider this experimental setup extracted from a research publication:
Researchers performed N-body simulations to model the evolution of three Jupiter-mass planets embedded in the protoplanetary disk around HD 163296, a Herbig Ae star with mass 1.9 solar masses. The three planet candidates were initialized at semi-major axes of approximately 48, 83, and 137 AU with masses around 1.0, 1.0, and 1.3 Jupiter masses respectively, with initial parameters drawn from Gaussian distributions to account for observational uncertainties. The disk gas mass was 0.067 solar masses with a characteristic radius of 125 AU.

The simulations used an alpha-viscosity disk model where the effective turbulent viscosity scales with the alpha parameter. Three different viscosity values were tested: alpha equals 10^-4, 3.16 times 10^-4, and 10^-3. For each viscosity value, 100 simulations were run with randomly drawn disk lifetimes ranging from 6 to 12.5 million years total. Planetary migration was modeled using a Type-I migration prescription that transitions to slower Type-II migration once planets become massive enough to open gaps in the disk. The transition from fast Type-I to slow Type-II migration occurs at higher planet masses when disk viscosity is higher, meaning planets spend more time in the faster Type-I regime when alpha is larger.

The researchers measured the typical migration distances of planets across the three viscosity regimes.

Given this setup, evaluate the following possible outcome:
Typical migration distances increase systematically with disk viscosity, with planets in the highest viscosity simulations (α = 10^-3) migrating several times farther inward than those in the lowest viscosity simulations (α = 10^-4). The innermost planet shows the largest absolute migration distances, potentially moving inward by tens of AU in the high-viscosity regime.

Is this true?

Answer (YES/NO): YES